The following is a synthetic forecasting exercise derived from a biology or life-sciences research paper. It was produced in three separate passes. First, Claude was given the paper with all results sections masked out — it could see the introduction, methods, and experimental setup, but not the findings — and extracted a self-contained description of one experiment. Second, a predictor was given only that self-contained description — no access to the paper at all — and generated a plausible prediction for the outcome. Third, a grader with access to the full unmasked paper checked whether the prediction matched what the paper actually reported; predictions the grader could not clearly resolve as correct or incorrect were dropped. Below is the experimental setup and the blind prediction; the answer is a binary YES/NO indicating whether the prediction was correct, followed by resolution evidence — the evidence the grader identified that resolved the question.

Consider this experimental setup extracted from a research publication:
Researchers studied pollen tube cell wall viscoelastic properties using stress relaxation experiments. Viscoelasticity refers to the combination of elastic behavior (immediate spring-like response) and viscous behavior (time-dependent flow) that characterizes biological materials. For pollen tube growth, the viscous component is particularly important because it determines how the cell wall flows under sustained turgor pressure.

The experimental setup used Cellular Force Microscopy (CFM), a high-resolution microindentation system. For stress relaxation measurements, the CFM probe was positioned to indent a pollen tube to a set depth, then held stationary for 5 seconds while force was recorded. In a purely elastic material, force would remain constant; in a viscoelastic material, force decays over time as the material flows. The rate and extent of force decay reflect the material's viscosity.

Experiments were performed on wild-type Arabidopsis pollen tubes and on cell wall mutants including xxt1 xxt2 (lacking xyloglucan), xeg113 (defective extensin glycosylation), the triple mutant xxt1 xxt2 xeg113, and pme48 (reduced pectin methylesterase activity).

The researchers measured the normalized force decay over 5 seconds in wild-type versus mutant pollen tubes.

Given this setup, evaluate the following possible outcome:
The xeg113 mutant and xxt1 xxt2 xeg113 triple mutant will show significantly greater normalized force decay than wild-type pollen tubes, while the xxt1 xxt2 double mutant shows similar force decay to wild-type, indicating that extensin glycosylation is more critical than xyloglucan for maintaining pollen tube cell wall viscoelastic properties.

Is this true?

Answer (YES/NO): NO